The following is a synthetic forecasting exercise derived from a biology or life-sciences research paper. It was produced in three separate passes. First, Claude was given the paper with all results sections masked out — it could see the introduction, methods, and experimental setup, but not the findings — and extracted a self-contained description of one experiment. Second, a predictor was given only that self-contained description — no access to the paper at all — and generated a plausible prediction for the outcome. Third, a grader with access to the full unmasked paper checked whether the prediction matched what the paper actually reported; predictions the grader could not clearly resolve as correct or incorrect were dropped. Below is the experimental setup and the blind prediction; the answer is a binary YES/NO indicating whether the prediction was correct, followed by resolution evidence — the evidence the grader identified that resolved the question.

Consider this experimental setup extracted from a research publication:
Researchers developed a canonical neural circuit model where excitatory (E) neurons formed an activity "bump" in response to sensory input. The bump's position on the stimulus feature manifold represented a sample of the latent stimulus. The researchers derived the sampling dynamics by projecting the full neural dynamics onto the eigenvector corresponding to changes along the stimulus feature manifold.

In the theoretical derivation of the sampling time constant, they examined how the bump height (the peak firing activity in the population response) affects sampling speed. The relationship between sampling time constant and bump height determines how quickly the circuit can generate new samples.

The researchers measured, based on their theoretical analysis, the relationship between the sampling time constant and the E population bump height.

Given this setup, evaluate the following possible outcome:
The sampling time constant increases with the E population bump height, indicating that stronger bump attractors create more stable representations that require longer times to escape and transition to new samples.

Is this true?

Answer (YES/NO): YES